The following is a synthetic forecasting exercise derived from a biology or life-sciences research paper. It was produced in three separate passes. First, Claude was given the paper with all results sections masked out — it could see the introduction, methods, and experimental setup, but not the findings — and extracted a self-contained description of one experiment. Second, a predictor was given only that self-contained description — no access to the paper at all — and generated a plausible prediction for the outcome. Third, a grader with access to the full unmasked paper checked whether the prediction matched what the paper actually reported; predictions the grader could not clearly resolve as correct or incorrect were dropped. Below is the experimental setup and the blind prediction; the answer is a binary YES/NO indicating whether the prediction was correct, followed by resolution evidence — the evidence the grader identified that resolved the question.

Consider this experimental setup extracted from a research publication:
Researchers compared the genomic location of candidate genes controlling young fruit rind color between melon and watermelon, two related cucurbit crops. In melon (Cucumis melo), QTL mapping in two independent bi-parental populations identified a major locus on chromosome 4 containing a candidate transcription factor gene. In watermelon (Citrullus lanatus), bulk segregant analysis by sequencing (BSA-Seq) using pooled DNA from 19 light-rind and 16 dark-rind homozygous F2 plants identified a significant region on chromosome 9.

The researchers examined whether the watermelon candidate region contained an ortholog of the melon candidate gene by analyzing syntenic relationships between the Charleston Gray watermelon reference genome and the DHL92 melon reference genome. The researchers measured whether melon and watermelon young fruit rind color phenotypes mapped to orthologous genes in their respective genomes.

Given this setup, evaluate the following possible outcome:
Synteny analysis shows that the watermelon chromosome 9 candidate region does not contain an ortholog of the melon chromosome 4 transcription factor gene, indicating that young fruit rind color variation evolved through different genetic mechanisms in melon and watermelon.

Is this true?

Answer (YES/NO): NO